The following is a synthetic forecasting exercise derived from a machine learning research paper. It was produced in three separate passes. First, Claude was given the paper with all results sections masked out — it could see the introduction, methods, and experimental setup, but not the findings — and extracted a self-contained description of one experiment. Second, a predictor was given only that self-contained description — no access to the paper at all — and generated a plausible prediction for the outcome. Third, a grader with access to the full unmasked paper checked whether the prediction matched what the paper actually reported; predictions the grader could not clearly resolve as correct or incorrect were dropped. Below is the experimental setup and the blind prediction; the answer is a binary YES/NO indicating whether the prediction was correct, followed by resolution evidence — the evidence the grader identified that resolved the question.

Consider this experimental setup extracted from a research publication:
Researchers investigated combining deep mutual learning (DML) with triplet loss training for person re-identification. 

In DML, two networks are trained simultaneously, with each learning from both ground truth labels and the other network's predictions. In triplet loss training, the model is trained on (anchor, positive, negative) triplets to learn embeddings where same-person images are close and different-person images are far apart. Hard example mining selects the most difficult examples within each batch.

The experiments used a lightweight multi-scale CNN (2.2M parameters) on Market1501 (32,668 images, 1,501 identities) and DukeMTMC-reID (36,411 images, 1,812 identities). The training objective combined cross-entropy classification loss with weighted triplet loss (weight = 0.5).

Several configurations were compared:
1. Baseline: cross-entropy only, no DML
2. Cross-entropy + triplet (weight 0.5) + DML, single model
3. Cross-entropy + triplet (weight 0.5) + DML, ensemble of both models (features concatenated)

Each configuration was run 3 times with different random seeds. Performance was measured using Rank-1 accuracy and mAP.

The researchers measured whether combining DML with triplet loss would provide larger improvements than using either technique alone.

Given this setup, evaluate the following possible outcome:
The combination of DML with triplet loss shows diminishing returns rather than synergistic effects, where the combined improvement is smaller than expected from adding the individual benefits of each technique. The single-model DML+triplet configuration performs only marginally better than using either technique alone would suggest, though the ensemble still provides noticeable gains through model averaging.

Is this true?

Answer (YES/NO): NO